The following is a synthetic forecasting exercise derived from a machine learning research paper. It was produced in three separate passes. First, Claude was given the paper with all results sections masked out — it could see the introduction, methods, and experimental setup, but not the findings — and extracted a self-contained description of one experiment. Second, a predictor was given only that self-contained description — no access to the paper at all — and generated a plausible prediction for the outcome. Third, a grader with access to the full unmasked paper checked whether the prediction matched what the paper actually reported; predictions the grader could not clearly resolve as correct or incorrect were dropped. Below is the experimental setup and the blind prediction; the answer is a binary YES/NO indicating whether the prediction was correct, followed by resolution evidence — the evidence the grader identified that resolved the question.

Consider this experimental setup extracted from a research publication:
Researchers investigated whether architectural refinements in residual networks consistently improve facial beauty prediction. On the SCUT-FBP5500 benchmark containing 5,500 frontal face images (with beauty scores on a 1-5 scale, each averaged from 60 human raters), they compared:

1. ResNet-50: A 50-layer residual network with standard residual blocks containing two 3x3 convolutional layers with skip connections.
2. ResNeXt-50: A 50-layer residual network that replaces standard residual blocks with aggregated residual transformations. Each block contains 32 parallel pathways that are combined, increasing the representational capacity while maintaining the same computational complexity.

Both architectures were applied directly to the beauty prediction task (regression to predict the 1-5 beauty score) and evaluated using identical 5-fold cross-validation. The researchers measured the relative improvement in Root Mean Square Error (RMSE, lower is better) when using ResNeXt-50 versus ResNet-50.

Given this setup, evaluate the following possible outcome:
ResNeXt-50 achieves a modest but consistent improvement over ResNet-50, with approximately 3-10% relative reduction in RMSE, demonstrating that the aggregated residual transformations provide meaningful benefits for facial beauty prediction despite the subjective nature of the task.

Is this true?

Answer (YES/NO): YES